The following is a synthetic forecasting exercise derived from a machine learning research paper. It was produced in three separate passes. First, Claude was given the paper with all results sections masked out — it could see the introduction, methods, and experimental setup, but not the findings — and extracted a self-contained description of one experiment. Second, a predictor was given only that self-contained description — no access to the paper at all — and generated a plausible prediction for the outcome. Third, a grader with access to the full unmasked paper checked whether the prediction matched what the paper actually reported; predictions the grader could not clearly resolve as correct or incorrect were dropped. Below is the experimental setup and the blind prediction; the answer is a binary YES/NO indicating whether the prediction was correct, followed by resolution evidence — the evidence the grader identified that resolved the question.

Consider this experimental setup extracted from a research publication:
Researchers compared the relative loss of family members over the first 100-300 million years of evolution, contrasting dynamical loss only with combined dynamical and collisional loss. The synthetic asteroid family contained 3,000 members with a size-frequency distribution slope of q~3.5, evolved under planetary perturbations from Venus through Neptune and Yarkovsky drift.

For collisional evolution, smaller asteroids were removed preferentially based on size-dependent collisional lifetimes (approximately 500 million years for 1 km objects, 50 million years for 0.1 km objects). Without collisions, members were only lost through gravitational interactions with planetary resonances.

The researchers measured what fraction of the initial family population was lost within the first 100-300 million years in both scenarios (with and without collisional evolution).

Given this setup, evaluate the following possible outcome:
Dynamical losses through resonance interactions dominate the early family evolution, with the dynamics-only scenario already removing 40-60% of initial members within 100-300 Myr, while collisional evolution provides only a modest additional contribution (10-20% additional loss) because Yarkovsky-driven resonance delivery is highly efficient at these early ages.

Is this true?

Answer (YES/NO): NO